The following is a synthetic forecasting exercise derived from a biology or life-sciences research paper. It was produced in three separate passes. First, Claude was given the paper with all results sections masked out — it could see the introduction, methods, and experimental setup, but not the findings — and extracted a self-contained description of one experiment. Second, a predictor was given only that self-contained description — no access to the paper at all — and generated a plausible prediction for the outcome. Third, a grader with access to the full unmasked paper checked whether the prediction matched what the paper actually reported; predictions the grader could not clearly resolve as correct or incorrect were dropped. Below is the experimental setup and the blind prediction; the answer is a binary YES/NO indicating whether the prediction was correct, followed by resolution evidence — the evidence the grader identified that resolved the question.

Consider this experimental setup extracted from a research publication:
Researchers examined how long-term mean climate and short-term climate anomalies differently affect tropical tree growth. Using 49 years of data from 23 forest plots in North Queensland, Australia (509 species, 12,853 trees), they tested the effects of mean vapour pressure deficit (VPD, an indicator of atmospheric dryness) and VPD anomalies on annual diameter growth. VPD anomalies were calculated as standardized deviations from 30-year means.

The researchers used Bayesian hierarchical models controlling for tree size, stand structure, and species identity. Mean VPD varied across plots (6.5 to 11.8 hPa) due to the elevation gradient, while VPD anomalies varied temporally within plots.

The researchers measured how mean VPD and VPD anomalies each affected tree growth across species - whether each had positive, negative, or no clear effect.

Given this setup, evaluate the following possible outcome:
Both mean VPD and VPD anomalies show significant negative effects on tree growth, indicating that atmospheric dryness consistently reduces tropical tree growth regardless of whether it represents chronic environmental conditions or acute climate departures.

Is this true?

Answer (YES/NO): NO